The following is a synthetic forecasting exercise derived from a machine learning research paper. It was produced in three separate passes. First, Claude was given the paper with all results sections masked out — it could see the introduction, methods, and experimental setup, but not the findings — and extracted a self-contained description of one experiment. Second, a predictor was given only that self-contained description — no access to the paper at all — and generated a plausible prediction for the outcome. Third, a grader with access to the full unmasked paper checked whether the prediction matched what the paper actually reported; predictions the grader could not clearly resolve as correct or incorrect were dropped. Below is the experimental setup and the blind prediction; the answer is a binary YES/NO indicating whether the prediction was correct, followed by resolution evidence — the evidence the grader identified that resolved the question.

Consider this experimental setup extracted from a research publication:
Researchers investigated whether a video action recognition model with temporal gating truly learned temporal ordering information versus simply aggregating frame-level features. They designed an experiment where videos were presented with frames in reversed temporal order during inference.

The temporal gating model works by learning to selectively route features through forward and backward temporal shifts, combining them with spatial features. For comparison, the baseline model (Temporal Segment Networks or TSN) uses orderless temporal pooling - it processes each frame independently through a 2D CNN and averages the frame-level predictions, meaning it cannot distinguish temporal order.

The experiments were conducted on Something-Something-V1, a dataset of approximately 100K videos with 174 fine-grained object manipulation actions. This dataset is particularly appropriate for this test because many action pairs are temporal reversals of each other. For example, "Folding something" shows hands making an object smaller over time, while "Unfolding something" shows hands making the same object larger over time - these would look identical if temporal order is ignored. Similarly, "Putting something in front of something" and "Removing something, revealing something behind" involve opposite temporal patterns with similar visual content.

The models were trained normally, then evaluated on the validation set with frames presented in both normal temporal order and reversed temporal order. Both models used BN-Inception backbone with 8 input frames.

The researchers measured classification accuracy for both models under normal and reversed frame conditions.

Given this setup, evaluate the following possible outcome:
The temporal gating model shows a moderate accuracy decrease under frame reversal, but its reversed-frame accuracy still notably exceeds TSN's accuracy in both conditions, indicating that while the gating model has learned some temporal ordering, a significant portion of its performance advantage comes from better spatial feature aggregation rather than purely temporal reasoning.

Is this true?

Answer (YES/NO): NO